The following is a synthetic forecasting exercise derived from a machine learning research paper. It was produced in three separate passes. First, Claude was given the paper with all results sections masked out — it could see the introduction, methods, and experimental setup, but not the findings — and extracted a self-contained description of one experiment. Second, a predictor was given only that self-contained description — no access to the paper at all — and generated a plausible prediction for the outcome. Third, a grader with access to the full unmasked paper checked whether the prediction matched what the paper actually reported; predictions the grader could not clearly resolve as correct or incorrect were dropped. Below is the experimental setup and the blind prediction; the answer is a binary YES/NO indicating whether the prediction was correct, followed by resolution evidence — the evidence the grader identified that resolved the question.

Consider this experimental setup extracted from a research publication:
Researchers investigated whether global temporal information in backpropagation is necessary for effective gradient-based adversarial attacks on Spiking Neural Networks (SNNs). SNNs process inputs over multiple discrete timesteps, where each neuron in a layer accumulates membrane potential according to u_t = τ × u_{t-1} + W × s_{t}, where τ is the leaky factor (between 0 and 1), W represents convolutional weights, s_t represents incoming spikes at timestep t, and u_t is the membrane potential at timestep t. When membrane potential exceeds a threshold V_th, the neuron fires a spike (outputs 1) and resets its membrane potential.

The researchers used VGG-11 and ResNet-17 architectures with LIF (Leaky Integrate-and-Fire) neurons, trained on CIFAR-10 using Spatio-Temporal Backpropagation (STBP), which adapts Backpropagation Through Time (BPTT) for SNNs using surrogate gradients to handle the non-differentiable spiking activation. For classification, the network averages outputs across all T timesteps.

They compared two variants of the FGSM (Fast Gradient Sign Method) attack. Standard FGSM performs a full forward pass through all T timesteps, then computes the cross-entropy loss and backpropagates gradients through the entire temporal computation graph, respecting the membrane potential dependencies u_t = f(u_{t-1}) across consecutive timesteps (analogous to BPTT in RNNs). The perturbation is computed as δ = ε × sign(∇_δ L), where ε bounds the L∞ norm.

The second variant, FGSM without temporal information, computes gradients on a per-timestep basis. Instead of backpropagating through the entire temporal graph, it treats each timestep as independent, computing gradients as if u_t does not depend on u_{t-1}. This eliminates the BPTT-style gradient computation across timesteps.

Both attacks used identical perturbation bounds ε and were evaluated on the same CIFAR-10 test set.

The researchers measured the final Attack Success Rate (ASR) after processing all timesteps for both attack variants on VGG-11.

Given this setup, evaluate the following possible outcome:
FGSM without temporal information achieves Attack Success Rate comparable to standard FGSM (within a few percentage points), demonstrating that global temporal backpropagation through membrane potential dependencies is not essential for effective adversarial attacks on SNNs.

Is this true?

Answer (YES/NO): YES